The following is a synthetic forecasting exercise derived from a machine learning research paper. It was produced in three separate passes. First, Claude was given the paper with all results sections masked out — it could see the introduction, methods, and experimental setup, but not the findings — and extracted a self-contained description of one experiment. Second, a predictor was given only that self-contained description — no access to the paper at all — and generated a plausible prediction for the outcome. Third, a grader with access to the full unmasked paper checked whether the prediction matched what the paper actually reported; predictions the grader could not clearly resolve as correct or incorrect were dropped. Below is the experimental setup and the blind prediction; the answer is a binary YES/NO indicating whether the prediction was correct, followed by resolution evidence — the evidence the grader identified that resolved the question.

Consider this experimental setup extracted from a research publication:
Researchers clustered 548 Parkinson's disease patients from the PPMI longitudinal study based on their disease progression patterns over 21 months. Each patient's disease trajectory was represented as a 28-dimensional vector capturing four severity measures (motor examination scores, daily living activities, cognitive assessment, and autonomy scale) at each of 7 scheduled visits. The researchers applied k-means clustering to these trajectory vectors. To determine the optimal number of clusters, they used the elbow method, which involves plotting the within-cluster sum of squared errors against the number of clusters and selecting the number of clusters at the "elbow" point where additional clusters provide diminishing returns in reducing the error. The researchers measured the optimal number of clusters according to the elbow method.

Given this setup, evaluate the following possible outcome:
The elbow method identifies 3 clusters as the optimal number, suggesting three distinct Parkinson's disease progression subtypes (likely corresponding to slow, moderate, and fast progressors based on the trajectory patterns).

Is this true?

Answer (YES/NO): NO